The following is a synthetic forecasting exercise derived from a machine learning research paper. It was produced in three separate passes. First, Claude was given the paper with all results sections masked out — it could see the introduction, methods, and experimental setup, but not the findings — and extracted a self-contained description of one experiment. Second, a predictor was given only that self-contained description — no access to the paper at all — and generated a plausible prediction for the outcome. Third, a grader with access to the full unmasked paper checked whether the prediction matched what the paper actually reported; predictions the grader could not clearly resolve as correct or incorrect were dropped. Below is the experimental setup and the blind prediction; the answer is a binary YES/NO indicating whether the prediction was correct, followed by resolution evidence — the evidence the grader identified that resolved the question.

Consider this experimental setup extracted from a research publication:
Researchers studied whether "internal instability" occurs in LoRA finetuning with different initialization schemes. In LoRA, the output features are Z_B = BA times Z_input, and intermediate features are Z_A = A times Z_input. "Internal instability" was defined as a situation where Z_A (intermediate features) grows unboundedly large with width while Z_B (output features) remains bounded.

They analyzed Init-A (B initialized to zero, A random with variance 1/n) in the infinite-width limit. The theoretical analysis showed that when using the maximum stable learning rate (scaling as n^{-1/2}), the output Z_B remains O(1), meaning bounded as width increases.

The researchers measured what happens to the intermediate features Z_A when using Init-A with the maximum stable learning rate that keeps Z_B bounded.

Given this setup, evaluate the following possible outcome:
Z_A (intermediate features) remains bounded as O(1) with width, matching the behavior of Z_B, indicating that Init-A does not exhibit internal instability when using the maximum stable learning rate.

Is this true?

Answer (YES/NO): NO